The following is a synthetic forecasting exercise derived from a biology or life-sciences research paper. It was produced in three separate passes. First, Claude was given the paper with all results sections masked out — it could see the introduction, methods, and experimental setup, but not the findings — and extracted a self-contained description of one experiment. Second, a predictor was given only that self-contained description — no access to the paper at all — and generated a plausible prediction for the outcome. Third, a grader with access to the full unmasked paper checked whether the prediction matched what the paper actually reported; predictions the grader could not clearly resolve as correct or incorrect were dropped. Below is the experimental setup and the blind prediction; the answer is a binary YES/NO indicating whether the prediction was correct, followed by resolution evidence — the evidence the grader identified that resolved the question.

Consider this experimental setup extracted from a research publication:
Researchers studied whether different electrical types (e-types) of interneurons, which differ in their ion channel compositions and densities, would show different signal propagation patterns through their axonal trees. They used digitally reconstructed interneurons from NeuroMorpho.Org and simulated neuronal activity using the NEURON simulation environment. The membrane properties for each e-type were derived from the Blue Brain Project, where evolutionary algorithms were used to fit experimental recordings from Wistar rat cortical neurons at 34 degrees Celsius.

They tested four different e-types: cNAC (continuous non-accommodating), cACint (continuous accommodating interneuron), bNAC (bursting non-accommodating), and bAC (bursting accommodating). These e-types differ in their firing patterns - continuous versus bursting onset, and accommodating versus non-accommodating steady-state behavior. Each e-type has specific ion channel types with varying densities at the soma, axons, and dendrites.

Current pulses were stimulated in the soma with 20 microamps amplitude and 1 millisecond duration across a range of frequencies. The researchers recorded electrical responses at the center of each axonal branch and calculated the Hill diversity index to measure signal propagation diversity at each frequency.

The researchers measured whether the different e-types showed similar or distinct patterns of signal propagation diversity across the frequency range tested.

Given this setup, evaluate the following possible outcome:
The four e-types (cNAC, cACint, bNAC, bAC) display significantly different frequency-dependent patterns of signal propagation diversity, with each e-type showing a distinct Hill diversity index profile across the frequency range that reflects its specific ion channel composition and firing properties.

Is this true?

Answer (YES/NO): NO